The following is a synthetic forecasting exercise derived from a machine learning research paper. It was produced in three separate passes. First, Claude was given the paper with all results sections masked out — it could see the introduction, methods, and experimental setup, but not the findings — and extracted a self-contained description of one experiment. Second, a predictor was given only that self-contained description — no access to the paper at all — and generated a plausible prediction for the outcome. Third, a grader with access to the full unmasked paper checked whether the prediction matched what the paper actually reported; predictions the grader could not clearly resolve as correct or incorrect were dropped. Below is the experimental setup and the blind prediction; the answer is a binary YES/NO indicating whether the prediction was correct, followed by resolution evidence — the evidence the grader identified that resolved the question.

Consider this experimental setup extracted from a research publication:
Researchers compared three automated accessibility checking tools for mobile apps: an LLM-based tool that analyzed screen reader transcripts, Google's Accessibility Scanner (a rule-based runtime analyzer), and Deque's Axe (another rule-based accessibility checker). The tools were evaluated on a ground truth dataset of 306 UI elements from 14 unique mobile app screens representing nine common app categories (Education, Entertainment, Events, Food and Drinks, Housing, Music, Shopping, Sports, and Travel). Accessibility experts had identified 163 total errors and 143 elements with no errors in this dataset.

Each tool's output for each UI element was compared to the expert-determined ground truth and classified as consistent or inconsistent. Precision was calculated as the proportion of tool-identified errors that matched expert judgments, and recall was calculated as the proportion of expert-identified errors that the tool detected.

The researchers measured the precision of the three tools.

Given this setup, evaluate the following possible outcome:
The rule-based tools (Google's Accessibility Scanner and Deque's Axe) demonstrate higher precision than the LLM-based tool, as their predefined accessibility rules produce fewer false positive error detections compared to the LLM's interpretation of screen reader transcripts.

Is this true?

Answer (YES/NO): YES